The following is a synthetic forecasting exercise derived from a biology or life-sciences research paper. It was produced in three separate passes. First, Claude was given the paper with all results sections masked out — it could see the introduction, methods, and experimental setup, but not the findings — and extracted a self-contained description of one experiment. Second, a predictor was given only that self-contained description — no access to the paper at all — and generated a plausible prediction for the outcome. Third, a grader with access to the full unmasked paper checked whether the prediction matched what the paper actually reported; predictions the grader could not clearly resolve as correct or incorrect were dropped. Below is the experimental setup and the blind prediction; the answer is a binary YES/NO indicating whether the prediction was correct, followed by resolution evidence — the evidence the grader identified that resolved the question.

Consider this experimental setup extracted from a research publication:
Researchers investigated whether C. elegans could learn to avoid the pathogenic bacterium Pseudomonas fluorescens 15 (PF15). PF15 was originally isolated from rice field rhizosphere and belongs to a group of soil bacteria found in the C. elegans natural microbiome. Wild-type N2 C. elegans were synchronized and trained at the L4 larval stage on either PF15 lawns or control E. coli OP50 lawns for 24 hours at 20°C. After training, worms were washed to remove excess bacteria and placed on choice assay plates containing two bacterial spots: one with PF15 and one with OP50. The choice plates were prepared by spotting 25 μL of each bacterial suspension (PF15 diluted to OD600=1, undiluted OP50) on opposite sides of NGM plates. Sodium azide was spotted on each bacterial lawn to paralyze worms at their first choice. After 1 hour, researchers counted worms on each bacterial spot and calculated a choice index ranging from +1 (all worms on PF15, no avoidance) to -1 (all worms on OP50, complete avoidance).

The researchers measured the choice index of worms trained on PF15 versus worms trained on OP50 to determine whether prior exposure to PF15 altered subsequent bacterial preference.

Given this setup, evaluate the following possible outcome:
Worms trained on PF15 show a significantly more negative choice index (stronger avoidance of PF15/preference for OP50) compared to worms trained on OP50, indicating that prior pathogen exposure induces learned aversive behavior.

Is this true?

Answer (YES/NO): YES